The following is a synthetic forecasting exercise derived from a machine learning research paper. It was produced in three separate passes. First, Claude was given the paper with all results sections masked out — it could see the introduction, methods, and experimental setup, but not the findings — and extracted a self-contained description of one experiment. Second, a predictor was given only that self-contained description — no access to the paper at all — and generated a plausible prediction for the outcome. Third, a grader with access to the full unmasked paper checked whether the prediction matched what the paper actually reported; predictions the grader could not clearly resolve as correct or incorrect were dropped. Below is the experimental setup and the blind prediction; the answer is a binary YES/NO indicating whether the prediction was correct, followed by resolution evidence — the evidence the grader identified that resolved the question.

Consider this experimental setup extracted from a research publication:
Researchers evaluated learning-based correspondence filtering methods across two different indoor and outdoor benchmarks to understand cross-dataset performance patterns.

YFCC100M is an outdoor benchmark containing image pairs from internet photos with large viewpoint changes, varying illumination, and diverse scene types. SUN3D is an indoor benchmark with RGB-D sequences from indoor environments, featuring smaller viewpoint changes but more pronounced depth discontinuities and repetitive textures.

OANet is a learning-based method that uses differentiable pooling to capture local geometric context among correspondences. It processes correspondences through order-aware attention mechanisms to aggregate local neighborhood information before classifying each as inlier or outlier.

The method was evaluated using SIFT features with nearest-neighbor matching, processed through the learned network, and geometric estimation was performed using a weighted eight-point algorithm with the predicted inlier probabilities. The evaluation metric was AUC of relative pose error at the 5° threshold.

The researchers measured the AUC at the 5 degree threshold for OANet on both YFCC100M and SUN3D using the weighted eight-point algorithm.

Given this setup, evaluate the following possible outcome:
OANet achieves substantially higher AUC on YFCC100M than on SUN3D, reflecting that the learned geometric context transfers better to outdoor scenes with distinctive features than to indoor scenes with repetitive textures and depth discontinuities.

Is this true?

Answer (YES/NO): YES